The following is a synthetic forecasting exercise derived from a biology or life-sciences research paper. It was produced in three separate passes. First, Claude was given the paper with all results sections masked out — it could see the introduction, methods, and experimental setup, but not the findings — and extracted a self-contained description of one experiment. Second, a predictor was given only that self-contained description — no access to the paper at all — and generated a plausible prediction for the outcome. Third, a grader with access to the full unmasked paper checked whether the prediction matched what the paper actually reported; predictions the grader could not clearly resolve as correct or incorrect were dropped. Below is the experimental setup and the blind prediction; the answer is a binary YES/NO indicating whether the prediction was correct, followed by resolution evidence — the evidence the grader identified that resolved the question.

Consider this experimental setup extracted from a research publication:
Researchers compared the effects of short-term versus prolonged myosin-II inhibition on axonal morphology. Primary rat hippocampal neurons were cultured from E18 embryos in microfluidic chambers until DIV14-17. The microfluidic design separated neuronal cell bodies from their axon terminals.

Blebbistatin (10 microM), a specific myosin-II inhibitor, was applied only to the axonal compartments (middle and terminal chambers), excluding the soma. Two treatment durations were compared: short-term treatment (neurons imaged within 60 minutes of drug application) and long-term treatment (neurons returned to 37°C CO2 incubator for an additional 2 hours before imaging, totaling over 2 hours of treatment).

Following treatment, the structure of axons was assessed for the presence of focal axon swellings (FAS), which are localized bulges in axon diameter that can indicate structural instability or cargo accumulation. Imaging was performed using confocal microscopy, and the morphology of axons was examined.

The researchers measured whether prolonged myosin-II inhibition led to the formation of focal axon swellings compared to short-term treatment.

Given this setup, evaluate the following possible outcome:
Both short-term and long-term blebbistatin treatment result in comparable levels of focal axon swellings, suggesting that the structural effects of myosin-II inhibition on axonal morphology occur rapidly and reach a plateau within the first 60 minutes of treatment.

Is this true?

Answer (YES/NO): NO